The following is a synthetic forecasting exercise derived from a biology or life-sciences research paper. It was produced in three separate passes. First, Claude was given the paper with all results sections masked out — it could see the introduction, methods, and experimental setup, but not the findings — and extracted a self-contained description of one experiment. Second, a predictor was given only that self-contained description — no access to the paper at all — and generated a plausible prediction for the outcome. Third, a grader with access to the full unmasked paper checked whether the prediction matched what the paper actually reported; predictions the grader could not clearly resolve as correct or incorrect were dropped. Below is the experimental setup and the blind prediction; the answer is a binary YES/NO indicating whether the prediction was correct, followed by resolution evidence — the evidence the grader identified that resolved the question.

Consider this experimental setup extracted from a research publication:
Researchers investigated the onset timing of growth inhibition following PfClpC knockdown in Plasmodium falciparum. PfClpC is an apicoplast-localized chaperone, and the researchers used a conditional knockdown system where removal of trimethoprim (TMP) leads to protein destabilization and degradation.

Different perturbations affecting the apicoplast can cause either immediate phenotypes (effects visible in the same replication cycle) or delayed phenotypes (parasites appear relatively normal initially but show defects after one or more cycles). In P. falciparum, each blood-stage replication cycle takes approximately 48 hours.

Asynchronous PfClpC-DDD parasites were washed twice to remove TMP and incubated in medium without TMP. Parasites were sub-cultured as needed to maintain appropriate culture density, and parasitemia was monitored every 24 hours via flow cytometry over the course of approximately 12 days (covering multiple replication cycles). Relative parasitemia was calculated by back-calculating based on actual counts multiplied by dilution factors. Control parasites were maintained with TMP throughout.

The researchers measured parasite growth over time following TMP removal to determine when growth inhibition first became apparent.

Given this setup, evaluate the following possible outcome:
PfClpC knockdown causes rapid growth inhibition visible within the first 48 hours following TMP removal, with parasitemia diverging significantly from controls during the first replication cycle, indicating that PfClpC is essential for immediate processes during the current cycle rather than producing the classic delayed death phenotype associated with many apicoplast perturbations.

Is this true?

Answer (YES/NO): NO